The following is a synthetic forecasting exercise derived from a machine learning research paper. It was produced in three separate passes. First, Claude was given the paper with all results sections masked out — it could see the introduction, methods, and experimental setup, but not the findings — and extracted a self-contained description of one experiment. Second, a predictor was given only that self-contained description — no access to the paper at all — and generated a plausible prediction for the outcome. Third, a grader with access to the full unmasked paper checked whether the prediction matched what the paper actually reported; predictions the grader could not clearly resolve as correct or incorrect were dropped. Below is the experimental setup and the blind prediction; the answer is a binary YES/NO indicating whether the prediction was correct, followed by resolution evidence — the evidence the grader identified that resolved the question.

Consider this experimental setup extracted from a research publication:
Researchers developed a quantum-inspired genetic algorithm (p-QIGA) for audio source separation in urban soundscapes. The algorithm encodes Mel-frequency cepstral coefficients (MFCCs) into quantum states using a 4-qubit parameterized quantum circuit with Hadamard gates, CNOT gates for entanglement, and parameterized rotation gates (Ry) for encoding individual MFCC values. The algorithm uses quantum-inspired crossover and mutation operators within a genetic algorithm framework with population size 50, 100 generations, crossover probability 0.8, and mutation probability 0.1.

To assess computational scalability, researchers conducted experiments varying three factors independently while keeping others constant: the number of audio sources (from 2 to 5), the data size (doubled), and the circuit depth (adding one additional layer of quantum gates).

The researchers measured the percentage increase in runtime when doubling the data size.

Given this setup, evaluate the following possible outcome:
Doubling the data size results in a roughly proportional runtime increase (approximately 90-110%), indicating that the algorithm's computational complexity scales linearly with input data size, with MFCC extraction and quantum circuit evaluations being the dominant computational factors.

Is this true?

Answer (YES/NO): NO